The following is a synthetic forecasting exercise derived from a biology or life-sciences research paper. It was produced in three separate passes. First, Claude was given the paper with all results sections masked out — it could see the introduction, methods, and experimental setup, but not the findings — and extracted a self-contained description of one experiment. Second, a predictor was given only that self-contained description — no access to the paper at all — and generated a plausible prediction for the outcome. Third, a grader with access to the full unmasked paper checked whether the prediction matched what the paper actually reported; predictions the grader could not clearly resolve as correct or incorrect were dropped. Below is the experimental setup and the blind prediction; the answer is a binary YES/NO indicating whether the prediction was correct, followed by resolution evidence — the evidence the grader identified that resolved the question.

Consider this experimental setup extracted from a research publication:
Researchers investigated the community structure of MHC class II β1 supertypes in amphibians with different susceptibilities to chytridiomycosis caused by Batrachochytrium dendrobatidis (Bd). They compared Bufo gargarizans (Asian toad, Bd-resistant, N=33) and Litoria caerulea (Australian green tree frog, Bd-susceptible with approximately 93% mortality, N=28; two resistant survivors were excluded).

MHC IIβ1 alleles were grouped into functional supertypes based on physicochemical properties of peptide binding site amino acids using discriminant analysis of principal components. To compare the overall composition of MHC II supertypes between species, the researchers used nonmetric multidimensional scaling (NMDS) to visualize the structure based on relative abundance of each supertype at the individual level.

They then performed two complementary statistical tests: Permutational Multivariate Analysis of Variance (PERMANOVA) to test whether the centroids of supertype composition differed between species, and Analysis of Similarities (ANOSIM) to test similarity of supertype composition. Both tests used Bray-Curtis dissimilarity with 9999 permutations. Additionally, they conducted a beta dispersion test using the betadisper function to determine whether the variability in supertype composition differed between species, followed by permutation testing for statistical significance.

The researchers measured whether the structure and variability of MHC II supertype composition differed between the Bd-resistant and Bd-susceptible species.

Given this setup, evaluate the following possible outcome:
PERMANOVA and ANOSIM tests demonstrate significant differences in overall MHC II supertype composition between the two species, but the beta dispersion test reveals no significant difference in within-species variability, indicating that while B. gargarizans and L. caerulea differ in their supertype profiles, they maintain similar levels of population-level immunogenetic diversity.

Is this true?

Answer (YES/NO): NO